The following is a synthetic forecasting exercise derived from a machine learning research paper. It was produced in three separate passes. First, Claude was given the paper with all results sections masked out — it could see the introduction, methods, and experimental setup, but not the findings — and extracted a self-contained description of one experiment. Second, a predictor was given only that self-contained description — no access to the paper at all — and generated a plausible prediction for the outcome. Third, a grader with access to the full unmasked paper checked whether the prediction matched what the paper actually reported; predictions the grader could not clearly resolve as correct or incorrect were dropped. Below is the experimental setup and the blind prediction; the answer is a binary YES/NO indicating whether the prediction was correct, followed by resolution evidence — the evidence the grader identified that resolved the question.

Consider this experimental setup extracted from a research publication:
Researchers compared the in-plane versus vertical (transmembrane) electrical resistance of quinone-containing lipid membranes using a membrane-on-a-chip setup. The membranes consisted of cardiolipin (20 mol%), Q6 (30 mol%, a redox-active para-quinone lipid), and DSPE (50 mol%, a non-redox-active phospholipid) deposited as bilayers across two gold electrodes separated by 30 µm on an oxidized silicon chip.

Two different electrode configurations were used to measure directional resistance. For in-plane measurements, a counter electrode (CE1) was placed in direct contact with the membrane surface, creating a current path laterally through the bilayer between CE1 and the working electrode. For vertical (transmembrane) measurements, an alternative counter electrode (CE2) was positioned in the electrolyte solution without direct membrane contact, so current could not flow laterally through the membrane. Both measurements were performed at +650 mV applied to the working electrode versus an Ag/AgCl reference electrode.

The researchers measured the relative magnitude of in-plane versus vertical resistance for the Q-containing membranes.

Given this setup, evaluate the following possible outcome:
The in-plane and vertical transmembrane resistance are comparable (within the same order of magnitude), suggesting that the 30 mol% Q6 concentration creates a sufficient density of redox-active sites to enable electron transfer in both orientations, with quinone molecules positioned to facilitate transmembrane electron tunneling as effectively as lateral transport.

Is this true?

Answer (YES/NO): NO